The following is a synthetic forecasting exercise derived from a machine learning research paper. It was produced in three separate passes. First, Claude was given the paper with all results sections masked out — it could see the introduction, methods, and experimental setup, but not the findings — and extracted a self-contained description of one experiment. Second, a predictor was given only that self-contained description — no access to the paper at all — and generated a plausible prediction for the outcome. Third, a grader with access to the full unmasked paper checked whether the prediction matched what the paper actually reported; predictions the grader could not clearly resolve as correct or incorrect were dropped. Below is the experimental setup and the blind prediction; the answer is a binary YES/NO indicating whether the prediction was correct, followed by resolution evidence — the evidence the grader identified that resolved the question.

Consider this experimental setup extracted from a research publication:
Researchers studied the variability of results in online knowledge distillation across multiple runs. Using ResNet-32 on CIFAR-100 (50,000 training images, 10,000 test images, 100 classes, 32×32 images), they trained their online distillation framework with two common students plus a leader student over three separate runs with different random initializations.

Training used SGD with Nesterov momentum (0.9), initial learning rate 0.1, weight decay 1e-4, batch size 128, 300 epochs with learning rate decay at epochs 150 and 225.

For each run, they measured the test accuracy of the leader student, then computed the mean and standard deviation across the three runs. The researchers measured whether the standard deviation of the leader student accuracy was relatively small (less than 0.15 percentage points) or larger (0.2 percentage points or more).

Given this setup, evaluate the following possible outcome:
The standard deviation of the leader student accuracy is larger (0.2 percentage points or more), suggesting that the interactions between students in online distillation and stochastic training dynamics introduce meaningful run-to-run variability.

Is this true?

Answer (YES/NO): NO